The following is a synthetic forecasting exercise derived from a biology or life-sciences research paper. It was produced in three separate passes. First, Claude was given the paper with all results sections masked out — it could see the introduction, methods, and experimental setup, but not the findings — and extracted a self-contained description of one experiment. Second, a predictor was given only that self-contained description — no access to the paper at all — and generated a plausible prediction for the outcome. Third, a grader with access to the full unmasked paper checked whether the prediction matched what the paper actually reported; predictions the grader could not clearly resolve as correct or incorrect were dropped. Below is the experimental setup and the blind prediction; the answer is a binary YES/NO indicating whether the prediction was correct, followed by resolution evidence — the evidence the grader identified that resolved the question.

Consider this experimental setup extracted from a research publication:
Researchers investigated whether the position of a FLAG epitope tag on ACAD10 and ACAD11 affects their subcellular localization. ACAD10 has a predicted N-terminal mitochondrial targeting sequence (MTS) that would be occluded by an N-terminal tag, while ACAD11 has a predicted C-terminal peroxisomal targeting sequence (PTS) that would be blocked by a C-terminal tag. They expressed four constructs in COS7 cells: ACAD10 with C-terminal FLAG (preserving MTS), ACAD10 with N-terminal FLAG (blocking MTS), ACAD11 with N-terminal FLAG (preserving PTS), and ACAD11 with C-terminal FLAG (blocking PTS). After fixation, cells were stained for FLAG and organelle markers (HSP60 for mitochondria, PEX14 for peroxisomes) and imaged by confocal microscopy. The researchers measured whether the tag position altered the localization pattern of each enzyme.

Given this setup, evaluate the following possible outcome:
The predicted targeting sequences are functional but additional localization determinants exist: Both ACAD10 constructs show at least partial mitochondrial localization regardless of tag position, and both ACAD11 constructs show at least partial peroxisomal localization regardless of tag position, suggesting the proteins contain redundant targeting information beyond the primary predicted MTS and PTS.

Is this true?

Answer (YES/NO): NO